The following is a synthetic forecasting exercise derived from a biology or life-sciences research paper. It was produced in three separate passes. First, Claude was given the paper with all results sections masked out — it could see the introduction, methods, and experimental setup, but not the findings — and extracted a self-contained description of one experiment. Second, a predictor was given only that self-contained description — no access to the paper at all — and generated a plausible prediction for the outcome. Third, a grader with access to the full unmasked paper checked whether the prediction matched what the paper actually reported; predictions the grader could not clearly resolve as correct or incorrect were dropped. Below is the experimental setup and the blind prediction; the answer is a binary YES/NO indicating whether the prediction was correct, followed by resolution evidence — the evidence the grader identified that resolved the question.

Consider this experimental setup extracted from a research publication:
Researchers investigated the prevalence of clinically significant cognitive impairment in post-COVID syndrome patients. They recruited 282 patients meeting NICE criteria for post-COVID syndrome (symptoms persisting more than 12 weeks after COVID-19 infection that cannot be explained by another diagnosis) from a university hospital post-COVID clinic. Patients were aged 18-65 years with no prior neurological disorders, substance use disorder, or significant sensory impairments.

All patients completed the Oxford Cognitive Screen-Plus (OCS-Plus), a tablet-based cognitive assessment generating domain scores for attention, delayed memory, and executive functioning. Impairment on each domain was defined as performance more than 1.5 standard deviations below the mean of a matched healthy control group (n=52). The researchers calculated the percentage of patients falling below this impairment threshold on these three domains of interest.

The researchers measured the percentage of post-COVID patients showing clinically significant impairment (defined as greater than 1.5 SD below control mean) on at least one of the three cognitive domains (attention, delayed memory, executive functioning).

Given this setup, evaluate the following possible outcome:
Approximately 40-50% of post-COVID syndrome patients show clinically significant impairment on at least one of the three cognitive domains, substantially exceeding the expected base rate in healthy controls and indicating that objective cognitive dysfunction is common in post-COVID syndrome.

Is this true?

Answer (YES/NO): NO